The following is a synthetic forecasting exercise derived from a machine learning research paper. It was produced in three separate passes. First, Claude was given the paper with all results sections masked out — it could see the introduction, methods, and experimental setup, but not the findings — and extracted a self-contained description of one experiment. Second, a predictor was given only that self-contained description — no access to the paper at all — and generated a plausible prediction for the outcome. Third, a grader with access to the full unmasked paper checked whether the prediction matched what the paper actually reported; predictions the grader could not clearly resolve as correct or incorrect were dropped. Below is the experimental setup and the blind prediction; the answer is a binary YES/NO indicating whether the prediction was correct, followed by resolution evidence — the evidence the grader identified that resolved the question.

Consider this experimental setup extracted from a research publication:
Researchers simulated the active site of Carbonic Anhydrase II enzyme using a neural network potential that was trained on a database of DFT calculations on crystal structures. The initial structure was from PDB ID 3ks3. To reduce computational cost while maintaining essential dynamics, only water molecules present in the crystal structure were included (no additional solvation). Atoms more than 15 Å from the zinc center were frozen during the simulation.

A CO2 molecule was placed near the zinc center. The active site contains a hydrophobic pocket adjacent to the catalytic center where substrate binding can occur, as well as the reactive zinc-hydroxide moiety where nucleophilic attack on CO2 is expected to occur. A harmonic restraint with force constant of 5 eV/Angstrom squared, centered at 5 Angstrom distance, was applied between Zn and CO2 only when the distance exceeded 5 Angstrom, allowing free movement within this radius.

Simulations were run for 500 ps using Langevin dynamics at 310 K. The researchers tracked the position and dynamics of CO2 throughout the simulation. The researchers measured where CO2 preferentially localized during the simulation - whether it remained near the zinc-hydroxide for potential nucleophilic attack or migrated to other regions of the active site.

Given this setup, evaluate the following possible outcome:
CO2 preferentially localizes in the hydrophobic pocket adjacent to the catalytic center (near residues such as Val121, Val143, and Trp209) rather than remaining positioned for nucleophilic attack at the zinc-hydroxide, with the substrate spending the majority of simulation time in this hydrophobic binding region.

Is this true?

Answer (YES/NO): NO